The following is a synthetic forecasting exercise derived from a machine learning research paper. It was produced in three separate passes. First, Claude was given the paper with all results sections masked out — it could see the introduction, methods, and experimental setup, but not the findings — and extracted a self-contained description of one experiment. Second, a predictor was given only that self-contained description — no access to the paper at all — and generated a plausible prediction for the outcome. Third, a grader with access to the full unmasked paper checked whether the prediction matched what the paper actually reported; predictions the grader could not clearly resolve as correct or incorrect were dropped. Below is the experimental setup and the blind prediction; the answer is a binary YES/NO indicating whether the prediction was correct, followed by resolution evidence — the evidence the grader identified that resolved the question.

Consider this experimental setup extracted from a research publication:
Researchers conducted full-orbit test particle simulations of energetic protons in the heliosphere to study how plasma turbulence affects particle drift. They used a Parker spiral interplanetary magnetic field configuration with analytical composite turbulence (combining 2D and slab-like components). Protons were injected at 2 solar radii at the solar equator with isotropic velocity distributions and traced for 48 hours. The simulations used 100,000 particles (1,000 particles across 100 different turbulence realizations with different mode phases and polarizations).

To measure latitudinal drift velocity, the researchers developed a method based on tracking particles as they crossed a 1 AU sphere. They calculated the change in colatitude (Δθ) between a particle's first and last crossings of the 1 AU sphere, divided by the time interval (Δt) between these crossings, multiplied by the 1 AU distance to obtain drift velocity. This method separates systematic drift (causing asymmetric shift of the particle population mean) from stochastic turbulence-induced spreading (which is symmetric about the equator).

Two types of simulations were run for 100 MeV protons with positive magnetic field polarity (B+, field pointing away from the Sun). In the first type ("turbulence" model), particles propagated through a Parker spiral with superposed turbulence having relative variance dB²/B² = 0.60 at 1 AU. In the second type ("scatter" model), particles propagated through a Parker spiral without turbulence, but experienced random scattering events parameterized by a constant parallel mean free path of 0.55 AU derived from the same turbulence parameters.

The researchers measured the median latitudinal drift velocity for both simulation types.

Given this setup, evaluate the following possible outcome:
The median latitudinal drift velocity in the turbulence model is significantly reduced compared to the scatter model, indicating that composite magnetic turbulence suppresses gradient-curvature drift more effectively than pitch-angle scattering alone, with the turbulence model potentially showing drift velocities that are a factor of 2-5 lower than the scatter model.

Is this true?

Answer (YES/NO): NO